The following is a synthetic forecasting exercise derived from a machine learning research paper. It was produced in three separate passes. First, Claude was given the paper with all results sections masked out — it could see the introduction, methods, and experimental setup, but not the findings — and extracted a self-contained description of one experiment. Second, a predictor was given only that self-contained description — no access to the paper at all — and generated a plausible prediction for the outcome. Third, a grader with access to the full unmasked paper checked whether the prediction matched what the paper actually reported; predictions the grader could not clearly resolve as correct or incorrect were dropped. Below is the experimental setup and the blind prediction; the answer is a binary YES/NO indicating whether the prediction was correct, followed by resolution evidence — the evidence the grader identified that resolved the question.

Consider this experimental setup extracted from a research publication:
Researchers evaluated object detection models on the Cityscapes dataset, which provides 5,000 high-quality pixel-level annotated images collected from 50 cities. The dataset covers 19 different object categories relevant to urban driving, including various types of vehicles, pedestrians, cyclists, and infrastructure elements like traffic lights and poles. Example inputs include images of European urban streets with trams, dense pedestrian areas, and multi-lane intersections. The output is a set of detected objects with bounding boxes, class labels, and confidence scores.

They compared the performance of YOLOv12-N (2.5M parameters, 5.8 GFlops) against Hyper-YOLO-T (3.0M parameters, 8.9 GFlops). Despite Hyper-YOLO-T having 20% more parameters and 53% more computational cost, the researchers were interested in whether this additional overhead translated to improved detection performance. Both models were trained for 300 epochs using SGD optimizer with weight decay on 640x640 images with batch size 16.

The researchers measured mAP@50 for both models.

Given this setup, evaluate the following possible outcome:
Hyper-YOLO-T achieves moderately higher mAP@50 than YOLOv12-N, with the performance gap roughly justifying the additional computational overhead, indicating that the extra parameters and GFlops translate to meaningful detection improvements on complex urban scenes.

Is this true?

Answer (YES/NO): NO